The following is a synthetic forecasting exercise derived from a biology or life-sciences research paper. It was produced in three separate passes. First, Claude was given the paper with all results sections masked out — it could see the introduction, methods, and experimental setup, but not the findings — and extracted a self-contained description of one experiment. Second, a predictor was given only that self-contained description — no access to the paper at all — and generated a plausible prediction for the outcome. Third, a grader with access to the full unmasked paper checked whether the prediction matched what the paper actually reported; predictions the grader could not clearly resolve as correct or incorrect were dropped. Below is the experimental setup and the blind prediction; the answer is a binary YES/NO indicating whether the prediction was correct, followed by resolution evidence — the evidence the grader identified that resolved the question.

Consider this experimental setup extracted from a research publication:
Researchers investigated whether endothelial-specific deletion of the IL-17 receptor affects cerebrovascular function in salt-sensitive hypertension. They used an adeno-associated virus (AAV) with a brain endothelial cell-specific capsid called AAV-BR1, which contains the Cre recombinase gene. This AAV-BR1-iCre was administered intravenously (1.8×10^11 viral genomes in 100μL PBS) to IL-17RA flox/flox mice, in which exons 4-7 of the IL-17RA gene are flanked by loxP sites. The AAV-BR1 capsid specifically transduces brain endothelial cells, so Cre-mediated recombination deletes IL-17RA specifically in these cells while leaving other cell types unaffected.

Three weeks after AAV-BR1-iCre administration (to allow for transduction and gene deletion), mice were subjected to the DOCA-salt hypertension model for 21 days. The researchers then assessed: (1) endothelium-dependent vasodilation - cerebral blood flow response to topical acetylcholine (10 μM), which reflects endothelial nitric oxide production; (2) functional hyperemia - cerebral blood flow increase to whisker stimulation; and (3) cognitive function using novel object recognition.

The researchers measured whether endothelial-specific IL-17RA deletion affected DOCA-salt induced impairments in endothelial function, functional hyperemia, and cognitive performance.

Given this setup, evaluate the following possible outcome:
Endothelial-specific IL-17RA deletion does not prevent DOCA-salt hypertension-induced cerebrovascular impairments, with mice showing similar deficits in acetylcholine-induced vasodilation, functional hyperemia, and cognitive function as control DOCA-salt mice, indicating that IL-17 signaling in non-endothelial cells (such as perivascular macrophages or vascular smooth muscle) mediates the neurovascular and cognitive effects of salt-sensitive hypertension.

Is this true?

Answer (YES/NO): NO